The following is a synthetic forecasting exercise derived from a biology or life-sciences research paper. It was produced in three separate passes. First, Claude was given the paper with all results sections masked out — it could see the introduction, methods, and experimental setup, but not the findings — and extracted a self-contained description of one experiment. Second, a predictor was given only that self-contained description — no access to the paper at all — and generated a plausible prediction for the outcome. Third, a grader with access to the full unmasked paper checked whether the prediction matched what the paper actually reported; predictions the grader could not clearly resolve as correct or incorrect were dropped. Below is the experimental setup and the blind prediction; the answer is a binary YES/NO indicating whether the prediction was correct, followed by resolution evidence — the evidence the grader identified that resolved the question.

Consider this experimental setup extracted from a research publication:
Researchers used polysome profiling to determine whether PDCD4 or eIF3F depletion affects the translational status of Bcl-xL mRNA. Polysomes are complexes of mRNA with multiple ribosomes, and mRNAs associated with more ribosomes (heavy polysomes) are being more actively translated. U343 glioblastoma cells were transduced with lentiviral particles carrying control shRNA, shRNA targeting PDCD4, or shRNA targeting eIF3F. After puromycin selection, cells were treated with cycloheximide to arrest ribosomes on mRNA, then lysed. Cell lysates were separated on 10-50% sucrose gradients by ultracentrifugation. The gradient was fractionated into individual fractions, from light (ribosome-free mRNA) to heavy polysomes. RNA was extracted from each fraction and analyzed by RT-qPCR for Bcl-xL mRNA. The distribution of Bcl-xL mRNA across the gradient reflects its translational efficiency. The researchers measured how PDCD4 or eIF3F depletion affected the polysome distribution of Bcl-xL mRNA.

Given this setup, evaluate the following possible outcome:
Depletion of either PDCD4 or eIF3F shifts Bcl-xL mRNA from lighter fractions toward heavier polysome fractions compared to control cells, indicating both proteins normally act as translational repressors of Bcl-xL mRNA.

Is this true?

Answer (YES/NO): NO